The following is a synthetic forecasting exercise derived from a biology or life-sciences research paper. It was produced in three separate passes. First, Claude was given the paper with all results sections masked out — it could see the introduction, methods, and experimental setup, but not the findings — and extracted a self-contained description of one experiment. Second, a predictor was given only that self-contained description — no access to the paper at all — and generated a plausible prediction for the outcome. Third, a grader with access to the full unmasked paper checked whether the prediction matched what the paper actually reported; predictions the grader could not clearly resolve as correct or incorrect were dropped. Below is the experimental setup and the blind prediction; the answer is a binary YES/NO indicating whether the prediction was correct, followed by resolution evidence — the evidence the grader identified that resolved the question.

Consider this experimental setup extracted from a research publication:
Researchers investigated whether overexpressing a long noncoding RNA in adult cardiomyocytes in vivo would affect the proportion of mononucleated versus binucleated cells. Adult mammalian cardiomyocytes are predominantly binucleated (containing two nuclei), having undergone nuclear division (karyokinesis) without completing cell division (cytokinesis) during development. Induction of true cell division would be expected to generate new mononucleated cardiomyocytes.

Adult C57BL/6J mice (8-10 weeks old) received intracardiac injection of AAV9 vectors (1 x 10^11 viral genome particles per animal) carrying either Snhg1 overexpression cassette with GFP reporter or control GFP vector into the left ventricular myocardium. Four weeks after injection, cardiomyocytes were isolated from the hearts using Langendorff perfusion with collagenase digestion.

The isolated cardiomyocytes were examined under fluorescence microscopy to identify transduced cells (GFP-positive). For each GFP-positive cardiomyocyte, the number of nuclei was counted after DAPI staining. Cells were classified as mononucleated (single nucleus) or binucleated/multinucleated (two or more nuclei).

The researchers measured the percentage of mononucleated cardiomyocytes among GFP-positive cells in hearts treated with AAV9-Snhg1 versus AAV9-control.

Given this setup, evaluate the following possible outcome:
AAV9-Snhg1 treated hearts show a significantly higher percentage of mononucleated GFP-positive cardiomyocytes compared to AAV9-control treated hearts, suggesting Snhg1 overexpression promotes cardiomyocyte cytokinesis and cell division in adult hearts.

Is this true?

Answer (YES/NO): YES